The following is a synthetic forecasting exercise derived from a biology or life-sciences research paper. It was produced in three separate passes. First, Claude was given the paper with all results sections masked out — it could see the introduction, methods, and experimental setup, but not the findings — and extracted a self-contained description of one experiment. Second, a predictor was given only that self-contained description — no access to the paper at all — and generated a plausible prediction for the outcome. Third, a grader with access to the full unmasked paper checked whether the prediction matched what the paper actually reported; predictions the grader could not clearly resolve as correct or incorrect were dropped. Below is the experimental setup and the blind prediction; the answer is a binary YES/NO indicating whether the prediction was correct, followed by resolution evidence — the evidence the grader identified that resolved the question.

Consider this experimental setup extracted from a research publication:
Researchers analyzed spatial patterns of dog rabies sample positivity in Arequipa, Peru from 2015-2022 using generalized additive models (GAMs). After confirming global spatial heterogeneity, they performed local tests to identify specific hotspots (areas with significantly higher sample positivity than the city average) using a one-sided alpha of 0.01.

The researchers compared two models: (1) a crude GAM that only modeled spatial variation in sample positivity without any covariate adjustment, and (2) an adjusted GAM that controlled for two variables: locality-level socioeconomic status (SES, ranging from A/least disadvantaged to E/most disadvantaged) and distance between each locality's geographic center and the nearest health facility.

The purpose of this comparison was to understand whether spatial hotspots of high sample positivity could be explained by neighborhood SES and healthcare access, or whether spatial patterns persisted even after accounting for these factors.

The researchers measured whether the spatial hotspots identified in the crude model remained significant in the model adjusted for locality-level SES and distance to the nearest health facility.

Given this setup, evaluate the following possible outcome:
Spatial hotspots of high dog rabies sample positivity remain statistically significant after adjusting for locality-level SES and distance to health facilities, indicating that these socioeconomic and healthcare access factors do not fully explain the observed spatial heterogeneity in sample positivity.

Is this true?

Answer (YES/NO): YES